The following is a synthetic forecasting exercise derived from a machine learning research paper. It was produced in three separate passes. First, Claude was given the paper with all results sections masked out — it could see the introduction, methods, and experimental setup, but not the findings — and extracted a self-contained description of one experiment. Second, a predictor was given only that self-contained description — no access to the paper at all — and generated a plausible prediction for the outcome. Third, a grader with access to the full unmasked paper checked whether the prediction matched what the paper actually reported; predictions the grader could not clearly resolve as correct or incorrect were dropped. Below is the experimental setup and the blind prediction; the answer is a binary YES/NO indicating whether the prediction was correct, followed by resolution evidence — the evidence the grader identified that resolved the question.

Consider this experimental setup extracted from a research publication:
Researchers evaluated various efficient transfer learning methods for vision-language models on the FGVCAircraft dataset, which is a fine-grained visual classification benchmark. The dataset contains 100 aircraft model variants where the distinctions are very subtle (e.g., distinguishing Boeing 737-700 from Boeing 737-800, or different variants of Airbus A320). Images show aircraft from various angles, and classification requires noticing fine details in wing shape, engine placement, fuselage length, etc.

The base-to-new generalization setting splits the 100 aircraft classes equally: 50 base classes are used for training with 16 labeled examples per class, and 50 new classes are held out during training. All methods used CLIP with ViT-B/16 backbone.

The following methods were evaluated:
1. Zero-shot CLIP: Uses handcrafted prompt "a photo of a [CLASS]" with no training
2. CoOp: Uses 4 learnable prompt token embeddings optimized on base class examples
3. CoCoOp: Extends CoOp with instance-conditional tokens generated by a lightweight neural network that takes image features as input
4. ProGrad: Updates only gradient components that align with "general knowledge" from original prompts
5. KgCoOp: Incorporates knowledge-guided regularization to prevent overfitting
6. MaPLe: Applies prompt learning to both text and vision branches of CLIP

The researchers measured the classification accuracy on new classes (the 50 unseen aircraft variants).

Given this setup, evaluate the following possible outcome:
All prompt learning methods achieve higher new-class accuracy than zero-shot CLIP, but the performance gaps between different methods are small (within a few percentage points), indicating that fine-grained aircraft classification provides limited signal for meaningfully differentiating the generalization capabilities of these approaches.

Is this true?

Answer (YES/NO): NO